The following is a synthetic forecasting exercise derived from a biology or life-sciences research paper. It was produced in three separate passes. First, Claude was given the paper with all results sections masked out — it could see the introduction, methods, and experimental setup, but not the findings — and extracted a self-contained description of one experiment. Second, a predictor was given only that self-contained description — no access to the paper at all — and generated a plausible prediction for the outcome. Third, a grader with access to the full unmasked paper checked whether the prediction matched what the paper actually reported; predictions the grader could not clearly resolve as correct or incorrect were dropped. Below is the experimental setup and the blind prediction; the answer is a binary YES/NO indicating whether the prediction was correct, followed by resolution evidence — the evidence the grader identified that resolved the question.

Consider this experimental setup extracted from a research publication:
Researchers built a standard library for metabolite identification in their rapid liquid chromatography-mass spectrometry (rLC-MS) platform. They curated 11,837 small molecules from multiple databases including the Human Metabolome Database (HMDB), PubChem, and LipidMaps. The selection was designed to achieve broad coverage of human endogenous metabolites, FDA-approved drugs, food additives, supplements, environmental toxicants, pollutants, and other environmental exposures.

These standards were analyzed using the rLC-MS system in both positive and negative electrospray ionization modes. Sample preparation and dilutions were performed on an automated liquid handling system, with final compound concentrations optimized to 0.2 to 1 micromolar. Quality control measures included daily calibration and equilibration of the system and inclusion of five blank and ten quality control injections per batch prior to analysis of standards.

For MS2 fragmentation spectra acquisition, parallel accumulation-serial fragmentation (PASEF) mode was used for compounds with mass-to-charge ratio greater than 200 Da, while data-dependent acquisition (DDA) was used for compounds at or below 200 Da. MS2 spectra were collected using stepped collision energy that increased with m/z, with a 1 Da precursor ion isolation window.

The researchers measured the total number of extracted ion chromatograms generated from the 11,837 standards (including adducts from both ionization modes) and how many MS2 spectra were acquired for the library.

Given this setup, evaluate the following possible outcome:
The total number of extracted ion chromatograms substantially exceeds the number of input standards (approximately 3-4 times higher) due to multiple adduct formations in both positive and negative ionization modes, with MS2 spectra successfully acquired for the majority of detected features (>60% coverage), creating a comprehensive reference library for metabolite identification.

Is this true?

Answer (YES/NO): NO